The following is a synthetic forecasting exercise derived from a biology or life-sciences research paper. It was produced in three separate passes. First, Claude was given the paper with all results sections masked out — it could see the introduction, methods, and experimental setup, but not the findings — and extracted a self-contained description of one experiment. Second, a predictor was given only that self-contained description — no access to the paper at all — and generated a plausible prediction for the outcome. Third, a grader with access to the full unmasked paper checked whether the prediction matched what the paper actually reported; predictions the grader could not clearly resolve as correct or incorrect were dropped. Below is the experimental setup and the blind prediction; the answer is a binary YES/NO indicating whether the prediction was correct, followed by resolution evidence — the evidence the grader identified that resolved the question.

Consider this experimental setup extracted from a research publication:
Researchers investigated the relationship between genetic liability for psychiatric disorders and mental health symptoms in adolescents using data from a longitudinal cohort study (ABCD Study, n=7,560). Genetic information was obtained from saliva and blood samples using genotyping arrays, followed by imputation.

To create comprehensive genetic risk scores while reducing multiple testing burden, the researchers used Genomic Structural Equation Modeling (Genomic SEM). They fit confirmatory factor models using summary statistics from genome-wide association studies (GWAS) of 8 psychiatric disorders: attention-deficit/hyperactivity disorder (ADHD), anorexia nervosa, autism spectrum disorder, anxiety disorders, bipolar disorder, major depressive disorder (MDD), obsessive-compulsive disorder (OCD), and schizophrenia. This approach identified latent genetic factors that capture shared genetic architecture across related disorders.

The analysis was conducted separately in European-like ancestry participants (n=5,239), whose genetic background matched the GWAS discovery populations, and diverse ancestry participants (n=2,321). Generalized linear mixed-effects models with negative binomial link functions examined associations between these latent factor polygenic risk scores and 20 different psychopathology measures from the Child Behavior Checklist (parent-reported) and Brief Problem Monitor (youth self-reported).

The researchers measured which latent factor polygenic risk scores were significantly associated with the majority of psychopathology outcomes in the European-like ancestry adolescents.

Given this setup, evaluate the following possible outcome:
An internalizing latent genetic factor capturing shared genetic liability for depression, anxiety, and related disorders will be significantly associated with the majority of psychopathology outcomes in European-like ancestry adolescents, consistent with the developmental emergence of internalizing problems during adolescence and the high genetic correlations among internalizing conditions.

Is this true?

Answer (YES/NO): YES